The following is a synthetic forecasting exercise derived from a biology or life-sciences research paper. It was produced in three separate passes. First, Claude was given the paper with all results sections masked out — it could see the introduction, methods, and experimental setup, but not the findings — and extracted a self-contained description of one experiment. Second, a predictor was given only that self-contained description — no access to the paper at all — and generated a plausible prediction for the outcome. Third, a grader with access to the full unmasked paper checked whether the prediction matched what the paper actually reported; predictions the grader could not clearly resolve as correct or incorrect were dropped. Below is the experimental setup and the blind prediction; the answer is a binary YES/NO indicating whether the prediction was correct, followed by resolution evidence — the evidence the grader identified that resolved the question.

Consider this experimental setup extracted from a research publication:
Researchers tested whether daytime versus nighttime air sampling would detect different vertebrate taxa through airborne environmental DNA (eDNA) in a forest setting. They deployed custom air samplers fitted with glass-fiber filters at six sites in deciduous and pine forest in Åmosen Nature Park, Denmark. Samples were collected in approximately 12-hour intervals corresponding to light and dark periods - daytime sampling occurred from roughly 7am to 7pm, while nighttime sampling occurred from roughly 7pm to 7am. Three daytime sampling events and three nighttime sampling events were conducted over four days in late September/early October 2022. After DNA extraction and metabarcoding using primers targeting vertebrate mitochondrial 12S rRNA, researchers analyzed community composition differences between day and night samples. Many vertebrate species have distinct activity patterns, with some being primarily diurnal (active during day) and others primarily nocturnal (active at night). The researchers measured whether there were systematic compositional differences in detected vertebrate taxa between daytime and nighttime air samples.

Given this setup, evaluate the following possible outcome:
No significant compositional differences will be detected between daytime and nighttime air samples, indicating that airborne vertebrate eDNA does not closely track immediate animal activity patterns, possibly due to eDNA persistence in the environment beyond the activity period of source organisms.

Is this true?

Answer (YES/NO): YES